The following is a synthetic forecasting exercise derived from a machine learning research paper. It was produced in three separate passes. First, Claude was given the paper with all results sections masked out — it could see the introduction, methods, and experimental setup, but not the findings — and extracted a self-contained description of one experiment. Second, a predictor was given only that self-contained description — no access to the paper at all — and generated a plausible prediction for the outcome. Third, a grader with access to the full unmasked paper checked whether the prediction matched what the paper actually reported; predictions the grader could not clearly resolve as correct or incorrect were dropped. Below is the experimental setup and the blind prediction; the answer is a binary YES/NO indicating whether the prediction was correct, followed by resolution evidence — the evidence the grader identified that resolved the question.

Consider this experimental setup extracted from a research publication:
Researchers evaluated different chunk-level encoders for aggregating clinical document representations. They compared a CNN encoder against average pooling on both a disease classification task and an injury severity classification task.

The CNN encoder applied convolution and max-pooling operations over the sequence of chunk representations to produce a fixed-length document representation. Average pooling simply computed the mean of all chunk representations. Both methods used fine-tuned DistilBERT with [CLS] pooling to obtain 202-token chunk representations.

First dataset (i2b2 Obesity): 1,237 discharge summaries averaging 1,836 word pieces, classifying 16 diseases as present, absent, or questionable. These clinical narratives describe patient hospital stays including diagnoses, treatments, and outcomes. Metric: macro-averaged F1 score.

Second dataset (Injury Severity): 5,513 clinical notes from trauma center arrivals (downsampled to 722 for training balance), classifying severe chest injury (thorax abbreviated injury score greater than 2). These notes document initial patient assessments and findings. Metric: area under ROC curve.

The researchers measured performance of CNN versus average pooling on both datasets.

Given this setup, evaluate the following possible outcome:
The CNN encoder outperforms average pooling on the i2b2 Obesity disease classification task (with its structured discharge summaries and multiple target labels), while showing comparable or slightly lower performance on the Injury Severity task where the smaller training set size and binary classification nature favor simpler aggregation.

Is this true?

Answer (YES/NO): NO